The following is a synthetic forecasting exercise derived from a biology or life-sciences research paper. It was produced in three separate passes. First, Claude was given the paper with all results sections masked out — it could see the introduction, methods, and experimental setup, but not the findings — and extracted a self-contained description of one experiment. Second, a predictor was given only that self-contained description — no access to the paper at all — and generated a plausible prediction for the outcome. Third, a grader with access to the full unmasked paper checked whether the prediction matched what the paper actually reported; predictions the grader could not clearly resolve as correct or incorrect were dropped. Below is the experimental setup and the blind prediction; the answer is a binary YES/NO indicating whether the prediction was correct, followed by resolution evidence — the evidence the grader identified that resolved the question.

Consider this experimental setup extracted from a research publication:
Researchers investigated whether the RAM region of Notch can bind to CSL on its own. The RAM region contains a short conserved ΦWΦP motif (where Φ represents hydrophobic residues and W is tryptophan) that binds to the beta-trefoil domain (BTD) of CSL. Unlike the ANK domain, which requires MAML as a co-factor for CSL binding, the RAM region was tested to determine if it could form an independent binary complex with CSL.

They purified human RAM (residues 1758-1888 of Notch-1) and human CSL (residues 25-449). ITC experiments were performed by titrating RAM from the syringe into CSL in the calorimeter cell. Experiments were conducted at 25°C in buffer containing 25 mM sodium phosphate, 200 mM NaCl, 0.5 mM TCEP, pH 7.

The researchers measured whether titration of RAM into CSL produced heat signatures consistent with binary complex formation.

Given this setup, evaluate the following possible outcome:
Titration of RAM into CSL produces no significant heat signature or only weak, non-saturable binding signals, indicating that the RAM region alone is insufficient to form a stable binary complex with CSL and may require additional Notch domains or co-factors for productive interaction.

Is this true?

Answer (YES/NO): NO